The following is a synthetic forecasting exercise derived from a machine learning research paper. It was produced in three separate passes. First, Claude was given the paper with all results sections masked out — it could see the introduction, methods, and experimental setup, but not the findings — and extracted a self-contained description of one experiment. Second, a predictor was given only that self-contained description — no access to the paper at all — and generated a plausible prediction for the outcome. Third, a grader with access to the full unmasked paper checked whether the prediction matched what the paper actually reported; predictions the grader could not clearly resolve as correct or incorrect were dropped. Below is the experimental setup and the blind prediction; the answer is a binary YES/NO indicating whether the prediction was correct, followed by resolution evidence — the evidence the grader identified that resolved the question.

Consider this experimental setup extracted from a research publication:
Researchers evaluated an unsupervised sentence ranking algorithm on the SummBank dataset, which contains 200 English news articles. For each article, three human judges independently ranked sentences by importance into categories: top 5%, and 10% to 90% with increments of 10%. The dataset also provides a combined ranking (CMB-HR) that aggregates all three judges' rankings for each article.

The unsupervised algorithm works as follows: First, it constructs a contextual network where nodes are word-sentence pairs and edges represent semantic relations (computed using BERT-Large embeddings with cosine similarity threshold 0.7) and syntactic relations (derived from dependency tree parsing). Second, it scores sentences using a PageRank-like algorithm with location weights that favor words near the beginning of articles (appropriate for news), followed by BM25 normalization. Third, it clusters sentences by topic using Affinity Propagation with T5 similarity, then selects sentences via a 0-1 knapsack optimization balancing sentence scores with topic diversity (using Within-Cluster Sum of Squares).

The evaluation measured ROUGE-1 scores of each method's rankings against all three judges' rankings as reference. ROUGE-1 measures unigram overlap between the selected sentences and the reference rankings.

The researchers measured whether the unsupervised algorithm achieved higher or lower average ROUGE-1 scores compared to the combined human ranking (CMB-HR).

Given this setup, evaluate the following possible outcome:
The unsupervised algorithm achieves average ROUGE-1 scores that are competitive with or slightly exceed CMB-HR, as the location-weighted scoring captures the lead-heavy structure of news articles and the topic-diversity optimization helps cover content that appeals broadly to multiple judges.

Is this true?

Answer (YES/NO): YES